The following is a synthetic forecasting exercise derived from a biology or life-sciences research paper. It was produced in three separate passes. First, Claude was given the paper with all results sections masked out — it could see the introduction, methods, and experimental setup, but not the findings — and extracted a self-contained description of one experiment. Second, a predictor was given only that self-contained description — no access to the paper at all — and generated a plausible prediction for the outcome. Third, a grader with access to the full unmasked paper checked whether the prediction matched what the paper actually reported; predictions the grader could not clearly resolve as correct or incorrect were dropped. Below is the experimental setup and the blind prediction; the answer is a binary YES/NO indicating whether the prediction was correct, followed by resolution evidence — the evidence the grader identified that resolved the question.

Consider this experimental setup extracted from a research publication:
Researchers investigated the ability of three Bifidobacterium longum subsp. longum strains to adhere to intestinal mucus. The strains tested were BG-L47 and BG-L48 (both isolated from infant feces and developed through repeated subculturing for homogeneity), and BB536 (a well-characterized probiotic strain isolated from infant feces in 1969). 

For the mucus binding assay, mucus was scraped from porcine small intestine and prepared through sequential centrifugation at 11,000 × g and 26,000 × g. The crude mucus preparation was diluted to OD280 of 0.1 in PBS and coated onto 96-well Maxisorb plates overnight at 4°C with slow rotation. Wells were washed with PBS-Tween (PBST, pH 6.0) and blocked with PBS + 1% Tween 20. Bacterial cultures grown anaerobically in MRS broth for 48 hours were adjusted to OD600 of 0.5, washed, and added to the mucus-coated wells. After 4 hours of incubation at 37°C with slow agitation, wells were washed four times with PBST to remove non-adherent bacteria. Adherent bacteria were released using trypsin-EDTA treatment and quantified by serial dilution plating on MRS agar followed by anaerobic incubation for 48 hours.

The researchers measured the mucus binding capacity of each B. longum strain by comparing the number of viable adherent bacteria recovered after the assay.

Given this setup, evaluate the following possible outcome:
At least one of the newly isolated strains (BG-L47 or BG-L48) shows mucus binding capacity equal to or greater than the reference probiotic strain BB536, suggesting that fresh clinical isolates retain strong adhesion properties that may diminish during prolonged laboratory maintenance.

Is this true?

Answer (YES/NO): YES